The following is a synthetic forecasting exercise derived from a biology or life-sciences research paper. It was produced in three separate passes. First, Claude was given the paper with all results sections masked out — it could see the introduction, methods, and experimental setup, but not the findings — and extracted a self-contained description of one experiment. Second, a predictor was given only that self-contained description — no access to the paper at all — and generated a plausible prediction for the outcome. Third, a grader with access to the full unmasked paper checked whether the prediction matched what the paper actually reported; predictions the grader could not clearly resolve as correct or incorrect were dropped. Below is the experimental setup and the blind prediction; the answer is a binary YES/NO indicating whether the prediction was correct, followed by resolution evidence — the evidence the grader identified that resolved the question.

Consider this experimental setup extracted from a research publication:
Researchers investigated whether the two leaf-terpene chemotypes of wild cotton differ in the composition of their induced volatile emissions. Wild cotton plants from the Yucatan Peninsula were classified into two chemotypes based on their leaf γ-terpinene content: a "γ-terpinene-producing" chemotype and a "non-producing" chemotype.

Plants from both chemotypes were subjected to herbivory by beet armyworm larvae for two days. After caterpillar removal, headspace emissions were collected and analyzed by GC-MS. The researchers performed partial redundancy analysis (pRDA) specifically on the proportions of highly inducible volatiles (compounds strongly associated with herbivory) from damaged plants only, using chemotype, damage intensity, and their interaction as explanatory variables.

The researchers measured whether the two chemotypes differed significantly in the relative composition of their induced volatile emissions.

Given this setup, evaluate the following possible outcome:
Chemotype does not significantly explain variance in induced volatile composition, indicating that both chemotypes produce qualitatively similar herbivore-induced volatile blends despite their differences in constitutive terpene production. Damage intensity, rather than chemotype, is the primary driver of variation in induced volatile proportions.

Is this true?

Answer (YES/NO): NO